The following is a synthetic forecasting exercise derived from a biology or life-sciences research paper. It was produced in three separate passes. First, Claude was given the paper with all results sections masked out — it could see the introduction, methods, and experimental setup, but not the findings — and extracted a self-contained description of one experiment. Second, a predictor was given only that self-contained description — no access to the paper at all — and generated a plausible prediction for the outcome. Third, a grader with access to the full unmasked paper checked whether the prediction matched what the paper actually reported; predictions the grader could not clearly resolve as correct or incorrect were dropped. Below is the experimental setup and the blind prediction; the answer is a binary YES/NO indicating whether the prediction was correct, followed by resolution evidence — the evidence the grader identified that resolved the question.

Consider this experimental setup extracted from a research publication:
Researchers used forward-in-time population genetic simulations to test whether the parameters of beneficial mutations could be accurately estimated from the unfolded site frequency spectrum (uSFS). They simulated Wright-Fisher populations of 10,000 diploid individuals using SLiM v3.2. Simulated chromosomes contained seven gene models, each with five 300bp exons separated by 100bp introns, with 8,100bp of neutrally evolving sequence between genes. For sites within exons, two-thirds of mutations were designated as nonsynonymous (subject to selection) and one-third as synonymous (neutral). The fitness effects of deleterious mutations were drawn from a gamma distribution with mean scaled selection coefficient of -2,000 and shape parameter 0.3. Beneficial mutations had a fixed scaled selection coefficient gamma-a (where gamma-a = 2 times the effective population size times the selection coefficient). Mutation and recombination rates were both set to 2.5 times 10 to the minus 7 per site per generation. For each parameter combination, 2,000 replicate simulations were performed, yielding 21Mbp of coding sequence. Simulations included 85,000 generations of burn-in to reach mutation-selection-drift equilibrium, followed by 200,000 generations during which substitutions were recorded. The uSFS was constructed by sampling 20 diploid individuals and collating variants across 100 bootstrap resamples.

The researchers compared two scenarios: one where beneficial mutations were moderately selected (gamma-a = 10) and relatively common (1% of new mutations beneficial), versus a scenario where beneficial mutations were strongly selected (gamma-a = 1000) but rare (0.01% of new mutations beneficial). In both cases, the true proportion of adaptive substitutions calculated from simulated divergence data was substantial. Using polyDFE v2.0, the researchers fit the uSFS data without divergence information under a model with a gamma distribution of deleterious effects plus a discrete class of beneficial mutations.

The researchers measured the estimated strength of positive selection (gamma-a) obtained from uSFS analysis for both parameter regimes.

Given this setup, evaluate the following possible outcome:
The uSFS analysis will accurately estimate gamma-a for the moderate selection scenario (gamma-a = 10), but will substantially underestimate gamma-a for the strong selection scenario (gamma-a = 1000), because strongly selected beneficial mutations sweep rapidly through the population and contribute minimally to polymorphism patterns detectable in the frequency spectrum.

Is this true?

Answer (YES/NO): YES